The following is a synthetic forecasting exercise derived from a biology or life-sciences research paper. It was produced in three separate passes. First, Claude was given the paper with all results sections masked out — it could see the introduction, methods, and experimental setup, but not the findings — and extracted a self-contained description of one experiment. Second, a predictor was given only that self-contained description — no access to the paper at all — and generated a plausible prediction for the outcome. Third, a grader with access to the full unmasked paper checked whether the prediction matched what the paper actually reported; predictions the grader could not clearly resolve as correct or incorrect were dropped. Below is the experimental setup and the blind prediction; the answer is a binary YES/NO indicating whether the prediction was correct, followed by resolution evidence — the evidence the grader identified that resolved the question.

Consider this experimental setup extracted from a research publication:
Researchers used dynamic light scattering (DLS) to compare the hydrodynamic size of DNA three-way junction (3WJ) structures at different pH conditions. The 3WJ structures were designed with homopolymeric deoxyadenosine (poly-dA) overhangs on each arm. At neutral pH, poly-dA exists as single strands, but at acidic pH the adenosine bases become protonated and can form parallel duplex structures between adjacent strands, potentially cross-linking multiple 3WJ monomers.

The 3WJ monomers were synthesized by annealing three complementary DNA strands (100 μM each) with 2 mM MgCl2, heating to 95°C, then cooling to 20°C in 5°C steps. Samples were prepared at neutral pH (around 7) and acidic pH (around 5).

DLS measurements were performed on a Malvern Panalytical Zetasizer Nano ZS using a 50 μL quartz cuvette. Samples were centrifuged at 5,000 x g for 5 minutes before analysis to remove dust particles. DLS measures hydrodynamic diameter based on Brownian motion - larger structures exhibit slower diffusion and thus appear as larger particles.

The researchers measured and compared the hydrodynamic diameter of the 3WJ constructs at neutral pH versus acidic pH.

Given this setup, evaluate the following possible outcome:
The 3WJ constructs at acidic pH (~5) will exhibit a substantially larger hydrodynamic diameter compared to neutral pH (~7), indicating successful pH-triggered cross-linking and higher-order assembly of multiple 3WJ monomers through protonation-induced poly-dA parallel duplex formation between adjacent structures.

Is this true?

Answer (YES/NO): YES